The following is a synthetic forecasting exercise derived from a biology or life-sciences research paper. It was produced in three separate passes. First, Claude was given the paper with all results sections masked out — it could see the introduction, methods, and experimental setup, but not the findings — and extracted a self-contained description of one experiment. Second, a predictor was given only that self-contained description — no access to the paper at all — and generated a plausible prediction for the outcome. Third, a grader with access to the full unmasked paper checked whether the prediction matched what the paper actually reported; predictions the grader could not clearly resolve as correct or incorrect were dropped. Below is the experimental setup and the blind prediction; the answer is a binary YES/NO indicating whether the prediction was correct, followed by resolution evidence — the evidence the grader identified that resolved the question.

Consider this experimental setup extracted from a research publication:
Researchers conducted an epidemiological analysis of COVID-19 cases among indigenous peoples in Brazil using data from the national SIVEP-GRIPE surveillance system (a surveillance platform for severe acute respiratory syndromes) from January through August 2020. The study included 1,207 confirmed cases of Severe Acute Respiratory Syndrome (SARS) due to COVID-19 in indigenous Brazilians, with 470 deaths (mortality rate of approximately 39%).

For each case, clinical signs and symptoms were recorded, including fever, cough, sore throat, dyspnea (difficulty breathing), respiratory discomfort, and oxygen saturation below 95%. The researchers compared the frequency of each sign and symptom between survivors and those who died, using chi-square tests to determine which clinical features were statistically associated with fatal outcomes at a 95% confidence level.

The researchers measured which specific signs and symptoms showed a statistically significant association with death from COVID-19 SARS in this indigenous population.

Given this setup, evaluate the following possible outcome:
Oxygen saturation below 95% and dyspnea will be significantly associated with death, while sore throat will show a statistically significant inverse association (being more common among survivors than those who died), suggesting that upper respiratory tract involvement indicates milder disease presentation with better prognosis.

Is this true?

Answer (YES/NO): NO